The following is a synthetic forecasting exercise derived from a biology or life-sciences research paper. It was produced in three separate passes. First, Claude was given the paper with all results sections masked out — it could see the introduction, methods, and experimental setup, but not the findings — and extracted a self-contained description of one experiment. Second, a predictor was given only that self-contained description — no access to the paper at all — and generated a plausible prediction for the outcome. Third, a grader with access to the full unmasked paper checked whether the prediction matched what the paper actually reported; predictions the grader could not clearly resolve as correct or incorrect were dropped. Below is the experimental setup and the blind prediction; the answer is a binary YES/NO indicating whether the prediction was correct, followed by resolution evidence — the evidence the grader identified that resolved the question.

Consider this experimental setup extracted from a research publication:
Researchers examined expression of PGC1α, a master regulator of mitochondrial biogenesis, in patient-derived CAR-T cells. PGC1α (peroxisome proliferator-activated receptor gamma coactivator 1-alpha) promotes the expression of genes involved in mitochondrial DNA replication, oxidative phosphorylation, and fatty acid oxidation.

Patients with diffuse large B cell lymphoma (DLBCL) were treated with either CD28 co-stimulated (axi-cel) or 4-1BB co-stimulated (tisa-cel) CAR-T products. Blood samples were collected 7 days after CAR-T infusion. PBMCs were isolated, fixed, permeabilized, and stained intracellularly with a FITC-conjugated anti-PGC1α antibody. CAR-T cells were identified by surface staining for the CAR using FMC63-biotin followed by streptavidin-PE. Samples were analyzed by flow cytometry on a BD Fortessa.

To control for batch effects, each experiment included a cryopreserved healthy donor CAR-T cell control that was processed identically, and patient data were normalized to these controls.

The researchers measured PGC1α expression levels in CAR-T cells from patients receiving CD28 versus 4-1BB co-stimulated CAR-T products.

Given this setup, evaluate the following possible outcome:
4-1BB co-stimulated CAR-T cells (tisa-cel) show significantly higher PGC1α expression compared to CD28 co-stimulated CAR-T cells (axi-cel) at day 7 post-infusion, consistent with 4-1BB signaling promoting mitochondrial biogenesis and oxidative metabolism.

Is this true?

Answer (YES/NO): NO